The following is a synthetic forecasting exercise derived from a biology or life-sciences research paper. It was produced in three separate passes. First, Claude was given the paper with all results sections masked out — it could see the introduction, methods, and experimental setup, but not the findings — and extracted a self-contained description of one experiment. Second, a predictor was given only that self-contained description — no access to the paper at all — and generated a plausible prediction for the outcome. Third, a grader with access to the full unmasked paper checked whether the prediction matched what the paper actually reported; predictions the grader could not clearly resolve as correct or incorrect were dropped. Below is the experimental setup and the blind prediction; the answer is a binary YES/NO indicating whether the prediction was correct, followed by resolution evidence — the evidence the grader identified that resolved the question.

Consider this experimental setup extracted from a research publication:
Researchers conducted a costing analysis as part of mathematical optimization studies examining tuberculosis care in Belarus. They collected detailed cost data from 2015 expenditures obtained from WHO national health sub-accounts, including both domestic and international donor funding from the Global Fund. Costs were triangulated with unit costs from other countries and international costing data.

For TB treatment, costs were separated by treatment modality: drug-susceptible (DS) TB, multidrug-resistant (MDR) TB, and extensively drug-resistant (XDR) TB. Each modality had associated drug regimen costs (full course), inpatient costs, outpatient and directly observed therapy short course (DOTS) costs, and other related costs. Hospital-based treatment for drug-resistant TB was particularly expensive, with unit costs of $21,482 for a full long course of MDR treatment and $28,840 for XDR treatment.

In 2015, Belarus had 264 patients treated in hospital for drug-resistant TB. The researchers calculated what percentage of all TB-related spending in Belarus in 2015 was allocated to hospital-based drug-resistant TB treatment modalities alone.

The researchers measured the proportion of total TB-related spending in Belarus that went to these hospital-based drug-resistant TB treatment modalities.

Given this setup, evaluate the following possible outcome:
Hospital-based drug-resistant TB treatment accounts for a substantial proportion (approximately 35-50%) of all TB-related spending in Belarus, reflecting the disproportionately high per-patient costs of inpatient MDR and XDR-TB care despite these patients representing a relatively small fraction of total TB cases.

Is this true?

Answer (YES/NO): NO